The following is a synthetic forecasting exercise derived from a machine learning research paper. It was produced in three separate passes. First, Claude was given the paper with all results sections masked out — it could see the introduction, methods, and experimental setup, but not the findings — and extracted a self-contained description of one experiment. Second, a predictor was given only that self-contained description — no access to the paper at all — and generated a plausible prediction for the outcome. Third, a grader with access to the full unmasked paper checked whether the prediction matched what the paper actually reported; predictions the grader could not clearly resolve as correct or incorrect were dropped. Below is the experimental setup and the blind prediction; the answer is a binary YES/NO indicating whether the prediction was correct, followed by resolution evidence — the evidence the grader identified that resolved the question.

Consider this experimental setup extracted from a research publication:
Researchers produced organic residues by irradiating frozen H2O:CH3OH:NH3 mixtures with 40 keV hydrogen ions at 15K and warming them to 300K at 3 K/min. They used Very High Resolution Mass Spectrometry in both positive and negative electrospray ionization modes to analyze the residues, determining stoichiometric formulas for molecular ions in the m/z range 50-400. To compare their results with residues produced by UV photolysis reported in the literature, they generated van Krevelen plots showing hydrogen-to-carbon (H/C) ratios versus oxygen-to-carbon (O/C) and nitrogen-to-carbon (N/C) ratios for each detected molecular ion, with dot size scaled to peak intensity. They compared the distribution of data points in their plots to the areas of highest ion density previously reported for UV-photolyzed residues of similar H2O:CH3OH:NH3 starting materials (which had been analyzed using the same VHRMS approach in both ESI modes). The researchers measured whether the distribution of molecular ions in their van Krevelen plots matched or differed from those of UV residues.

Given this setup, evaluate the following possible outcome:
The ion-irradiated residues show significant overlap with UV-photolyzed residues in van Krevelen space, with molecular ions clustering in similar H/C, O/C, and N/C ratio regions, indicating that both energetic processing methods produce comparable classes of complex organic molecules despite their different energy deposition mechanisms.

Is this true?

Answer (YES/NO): YES